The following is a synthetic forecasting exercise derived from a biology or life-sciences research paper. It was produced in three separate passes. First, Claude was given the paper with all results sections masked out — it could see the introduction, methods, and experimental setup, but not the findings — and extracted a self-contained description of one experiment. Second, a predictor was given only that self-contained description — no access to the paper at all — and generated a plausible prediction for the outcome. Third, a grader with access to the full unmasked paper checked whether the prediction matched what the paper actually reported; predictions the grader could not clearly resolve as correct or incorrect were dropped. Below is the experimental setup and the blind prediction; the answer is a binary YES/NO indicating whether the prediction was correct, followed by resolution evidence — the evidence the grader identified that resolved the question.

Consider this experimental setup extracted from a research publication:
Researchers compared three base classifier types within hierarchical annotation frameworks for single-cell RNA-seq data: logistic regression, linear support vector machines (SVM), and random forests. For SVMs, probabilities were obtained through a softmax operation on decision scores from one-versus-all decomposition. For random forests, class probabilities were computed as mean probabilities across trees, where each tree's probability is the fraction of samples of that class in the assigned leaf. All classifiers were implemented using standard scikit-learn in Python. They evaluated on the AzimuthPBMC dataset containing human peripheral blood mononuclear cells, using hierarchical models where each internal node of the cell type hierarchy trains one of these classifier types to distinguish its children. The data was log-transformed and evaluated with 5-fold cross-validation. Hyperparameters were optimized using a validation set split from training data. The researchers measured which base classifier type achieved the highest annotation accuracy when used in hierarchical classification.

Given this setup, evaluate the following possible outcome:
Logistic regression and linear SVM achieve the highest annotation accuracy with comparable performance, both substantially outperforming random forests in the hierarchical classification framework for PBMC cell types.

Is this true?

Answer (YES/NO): NO